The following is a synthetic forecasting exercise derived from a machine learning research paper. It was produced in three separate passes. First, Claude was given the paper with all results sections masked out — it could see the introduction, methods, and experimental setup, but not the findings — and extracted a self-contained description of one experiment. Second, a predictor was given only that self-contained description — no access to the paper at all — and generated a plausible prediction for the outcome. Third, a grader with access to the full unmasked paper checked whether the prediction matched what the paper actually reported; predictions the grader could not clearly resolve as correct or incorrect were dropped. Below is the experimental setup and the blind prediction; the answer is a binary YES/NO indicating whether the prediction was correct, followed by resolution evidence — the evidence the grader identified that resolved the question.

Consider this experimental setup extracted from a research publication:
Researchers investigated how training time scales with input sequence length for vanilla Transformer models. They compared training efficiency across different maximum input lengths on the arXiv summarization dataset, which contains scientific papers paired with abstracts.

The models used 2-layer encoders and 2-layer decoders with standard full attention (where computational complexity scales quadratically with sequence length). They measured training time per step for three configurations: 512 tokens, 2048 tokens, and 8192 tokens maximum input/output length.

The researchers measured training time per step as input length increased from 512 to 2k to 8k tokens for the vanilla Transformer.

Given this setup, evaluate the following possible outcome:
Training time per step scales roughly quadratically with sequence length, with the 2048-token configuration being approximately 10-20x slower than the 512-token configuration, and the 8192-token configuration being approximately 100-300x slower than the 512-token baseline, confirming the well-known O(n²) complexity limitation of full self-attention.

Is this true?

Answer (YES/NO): NO